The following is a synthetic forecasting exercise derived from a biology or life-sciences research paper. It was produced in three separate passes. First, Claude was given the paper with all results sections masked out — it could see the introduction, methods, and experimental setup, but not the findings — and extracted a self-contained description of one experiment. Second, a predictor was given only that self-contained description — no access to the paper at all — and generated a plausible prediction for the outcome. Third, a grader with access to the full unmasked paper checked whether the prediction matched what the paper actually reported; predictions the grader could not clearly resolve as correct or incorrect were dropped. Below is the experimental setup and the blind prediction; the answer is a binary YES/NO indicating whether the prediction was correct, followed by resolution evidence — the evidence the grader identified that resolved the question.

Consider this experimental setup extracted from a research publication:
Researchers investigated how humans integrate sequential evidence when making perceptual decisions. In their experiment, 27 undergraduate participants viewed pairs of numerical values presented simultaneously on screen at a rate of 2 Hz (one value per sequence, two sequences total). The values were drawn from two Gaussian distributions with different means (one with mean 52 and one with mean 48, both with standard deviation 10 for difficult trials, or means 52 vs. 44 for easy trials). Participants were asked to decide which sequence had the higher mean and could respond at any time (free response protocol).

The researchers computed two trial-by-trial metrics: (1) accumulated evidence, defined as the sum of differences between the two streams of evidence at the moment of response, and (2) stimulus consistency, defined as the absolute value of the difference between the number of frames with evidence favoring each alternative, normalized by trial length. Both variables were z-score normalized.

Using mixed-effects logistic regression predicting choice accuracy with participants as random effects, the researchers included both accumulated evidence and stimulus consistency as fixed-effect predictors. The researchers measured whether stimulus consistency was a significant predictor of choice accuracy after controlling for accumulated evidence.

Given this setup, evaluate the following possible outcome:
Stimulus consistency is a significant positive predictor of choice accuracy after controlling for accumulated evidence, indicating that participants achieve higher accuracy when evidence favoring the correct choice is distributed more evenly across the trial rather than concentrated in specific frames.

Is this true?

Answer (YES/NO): YES